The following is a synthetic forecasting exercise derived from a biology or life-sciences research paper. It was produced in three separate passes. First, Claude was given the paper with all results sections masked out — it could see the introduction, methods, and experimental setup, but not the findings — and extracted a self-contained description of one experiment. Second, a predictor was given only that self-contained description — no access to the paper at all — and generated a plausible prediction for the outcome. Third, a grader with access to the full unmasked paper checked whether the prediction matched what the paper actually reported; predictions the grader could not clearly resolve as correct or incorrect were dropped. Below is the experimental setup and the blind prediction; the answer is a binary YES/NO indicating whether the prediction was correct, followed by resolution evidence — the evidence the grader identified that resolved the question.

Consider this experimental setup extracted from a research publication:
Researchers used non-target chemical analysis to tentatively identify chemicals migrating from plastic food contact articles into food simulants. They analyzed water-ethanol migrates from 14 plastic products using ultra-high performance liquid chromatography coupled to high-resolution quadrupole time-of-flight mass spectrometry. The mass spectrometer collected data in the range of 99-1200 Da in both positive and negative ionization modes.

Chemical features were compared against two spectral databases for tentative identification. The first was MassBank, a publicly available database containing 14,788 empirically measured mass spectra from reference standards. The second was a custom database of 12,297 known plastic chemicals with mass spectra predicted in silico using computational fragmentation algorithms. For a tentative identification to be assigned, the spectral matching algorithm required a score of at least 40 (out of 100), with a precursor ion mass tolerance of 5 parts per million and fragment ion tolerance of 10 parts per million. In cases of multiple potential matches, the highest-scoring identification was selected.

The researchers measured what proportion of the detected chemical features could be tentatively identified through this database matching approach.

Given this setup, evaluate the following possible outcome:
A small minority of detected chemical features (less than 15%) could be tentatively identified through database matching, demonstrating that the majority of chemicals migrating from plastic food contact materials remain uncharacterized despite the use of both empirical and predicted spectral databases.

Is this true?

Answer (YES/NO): YES